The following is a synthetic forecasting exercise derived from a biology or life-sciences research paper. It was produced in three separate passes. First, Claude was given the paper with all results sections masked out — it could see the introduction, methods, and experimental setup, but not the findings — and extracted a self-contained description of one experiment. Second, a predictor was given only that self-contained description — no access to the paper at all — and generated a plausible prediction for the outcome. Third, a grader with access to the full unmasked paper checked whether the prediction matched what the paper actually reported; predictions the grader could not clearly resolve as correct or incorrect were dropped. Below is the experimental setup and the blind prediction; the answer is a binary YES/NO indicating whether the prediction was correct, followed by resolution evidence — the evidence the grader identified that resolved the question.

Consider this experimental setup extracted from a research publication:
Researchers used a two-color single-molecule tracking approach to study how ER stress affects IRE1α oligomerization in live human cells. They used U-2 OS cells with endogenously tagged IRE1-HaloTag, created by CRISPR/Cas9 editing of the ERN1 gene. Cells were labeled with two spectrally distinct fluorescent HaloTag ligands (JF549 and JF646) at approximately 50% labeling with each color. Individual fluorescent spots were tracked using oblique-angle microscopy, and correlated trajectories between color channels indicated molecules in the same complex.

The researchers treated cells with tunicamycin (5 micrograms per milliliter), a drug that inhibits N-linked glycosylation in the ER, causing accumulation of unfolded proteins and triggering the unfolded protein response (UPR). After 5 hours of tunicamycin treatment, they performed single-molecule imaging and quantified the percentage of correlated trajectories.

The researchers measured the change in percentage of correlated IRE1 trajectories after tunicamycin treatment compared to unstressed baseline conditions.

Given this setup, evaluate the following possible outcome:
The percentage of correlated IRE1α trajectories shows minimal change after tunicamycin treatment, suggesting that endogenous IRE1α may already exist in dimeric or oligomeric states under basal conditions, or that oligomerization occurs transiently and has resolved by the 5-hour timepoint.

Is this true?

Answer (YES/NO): NO